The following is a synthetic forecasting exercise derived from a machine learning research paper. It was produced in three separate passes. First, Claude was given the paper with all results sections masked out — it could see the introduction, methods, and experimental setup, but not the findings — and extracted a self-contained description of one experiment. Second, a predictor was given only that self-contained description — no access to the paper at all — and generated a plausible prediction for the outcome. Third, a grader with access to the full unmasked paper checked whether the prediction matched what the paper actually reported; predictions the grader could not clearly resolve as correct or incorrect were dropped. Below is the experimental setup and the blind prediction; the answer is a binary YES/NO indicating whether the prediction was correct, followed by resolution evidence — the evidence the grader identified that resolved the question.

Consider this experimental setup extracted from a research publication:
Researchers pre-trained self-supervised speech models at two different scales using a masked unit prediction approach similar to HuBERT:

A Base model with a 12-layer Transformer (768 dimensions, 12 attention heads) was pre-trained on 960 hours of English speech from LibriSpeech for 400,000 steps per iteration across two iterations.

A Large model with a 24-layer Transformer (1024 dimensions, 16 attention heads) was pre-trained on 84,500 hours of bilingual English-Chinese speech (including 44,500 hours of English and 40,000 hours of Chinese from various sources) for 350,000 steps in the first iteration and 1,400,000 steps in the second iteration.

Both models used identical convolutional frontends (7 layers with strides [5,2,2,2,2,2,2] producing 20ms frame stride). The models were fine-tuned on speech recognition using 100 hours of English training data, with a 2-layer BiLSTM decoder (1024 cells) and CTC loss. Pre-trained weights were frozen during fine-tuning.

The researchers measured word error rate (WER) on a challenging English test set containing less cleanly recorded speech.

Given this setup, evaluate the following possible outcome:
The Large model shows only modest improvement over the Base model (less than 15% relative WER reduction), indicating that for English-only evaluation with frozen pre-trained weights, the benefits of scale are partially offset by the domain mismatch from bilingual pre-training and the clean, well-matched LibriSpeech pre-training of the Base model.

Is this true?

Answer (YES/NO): NO